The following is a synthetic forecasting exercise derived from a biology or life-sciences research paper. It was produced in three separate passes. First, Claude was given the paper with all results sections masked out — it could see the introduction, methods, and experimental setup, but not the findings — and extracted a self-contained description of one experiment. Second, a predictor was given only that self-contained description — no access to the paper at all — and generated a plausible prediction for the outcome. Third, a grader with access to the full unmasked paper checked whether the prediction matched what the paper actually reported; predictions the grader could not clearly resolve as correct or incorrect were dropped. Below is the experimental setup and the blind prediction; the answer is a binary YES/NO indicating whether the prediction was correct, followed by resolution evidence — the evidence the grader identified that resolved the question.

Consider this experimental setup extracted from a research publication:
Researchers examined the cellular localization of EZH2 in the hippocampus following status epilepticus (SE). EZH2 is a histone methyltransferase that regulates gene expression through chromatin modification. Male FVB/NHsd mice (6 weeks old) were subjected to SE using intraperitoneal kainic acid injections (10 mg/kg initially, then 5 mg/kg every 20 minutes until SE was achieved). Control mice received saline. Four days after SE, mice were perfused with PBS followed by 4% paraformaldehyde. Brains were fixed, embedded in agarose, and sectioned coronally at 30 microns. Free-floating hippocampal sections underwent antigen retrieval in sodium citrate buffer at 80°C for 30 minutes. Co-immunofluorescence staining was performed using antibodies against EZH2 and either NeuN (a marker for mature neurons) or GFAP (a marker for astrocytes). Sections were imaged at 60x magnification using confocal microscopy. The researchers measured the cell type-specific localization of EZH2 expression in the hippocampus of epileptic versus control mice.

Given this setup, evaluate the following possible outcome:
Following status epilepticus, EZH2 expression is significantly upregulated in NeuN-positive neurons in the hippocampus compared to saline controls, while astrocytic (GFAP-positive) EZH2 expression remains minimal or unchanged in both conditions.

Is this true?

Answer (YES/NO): YES